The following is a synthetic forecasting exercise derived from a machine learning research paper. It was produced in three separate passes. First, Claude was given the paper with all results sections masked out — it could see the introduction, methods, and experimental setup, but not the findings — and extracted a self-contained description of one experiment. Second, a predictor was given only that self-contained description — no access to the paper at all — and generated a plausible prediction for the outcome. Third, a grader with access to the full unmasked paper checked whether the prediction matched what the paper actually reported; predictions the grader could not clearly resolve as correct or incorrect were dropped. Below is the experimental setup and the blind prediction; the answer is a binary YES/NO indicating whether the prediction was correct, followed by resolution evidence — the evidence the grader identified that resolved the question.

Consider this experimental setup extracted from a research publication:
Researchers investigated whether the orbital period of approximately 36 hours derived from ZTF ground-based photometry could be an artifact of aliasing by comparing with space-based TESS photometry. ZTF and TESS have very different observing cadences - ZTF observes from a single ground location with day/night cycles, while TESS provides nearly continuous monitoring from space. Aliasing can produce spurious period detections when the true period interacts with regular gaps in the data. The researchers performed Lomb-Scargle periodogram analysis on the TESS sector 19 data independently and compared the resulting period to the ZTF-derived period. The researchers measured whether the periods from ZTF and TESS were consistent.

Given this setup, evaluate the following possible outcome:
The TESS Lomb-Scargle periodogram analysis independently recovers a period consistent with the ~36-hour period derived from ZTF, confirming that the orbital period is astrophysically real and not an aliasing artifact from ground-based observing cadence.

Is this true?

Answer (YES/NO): YES